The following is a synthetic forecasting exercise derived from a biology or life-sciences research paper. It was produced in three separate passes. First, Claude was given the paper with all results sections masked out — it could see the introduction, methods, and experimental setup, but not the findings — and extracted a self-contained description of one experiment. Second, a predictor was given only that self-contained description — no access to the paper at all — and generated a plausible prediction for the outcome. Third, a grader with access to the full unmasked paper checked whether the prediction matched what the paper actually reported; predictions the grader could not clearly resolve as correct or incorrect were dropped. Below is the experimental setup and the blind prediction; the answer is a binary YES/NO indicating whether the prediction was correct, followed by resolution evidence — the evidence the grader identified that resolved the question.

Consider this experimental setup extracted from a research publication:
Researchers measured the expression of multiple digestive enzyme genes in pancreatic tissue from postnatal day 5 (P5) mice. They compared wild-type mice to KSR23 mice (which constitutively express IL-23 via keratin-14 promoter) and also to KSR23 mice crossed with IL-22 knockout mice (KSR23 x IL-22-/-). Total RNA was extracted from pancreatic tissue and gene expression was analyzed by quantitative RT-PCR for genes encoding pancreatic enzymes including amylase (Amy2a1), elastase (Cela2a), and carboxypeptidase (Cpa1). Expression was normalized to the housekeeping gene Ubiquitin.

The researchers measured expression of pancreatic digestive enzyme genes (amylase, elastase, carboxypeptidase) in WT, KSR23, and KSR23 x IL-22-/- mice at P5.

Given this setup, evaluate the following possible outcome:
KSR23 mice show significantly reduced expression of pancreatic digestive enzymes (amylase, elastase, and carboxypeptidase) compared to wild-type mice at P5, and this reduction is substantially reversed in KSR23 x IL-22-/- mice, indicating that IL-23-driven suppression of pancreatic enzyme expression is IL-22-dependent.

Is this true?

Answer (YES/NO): YES